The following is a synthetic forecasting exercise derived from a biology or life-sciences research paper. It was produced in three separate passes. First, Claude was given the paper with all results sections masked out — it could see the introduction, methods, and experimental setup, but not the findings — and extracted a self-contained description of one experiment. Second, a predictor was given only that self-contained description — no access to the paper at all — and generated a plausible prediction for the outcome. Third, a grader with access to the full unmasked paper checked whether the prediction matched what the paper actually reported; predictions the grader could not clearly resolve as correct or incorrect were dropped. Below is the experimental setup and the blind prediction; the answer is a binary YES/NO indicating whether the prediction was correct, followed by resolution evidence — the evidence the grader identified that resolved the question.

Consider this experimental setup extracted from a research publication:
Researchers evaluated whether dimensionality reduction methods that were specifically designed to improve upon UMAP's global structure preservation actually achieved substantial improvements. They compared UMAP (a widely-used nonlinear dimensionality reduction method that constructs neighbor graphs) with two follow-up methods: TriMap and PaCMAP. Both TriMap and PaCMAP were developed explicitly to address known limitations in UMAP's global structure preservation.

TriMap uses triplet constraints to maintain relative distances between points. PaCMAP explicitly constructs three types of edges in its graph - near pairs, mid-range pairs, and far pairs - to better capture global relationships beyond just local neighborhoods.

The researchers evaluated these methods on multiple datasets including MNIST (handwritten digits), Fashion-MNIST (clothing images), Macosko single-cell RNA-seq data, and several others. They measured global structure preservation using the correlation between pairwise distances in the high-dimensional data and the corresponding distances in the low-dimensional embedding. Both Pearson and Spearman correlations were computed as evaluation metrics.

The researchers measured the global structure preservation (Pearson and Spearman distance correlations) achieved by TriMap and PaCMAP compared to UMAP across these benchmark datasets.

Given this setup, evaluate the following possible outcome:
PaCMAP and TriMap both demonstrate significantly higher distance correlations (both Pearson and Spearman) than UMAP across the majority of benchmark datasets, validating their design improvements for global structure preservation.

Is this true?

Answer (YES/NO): NO